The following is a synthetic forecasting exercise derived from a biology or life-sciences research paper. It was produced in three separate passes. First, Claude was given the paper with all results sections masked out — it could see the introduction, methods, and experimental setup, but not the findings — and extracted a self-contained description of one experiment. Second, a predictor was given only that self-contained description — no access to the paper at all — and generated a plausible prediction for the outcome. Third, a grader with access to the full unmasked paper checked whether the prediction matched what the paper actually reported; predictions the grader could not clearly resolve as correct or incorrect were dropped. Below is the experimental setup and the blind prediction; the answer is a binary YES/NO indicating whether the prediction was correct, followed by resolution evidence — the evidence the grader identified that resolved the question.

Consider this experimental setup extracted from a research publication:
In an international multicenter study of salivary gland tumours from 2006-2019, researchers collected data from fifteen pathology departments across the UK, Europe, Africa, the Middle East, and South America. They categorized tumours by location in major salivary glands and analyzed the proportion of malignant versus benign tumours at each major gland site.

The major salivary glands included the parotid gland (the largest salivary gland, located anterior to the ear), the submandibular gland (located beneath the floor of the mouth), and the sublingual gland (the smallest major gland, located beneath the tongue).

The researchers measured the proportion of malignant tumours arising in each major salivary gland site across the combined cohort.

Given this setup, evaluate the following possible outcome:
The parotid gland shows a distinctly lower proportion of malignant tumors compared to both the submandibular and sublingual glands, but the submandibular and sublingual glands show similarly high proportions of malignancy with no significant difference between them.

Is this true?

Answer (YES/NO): NO